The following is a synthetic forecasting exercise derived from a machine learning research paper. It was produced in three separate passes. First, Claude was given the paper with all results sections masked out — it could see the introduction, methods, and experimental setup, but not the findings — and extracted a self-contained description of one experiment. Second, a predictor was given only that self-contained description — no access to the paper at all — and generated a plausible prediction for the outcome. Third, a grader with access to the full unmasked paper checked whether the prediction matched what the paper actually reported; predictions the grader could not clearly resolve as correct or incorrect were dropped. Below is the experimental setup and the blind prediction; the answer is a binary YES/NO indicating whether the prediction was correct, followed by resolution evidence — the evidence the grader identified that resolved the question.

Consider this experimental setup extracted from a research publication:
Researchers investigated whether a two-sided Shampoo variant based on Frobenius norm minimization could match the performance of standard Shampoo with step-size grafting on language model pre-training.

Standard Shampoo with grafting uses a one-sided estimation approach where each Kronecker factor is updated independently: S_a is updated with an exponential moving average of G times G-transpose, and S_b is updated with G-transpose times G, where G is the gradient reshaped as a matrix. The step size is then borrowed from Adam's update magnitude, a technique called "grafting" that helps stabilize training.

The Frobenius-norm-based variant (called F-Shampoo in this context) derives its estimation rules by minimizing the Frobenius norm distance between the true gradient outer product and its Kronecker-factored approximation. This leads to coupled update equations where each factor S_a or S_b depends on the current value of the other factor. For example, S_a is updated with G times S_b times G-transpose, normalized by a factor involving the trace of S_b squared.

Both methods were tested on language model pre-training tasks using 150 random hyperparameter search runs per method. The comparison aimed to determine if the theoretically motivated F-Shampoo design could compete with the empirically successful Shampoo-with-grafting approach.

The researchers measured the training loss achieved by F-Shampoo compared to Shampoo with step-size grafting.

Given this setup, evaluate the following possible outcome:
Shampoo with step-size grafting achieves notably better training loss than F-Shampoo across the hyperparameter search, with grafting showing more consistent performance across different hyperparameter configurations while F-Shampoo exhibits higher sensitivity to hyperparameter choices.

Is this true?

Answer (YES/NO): NO